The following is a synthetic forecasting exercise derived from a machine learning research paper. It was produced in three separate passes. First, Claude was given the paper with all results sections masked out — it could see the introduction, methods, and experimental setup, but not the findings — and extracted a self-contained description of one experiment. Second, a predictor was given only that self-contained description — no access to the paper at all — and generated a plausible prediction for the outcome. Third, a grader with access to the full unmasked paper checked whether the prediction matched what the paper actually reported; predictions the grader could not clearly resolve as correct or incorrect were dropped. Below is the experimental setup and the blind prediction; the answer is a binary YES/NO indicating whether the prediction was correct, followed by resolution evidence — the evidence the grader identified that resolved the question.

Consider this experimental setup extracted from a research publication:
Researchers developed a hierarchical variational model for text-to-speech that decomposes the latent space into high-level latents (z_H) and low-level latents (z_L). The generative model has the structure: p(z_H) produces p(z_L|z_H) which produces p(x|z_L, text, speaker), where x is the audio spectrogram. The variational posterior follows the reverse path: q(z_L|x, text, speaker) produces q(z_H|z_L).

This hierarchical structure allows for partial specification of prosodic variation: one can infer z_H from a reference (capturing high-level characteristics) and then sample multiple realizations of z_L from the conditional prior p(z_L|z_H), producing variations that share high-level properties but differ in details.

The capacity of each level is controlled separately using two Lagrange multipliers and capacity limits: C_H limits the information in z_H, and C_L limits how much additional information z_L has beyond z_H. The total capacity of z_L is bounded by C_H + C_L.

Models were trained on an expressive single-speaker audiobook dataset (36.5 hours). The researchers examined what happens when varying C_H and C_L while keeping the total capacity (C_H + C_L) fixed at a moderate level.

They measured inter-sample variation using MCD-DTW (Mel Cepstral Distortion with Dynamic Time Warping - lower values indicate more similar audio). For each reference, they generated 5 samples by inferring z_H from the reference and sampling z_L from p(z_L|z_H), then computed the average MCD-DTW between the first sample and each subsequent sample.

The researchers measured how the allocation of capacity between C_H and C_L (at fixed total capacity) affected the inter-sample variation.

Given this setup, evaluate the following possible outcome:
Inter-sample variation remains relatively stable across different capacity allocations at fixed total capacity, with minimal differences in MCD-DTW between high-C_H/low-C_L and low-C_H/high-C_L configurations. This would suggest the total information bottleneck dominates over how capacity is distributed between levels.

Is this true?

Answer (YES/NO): NO